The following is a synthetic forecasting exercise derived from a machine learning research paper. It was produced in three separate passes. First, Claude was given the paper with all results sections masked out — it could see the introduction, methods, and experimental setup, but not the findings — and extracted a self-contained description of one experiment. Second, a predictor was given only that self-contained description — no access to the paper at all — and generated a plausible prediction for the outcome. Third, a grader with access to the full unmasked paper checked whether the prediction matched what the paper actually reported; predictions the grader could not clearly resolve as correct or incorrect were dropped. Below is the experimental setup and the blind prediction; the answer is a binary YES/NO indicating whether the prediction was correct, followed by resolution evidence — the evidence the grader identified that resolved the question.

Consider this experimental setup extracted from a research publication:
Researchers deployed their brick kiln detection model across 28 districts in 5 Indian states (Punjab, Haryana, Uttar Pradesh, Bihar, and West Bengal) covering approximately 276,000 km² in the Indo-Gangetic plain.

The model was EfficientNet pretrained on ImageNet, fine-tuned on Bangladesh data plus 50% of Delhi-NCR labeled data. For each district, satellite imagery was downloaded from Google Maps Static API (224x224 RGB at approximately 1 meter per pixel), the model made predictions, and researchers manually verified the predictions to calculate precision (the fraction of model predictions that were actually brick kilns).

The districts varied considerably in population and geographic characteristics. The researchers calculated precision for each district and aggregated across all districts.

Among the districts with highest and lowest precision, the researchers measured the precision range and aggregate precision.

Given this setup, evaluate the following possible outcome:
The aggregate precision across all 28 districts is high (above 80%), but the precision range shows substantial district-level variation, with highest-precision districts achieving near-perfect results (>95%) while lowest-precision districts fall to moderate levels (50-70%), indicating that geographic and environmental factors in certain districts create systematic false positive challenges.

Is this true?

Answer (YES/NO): NO